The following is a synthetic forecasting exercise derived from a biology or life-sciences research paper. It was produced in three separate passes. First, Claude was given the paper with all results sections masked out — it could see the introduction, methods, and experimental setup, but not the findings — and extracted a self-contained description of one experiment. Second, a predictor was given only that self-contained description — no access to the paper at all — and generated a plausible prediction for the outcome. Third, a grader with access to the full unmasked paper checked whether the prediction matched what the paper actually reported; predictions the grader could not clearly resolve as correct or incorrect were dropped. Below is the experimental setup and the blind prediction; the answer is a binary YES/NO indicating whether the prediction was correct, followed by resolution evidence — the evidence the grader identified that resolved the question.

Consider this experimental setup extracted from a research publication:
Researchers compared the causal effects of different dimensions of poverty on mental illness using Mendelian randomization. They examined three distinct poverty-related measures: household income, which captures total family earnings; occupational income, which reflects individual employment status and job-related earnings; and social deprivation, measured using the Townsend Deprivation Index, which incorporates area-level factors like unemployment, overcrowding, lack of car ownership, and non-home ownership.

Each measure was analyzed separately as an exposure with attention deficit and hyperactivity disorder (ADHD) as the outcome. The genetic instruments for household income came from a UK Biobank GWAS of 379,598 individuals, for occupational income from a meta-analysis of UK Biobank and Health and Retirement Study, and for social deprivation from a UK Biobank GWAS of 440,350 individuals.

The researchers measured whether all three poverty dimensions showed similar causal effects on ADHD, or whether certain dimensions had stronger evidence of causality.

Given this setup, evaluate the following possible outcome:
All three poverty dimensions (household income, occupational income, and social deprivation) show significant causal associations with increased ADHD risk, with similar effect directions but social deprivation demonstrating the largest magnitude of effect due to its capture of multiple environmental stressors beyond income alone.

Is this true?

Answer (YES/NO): NO